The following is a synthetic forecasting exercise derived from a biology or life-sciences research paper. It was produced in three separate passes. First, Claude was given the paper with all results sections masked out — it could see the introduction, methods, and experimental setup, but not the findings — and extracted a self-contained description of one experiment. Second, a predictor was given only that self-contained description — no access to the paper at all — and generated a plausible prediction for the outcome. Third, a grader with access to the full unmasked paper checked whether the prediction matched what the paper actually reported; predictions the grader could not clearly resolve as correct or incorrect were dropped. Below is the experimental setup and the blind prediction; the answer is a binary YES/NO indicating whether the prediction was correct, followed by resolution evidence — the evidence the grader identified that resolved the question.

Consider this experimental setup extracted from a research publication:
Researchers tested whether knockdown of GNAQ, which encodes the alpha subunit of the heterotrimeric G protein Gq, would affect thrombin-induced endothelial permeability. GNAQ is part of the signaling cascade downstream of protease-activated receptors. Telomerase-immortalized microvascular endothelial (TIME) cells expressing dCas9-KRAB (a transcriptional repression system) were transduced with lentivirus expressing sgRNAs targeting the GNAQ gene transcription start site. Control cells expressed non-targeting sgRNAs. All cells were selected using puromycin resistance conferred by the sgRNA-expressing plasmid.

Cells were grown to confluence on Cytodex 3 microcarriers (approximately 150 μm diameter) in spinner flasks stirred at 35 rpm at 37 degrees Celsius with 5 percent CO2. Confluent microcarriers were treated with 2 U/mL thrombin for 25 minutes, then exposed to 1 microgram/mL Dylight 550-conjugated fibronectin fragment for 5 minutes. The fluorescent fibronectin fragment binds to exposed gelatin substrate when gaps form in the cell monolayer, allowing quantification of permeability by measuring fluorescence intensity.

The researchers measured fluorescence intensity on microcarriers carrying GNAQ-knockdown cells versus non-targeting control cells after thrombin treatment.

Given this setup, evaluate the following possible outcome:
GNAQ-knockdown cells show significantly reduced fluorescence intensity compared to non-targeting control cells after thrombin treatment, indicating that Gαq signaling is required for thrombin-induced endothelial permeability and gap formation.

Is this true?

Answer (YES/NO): NO